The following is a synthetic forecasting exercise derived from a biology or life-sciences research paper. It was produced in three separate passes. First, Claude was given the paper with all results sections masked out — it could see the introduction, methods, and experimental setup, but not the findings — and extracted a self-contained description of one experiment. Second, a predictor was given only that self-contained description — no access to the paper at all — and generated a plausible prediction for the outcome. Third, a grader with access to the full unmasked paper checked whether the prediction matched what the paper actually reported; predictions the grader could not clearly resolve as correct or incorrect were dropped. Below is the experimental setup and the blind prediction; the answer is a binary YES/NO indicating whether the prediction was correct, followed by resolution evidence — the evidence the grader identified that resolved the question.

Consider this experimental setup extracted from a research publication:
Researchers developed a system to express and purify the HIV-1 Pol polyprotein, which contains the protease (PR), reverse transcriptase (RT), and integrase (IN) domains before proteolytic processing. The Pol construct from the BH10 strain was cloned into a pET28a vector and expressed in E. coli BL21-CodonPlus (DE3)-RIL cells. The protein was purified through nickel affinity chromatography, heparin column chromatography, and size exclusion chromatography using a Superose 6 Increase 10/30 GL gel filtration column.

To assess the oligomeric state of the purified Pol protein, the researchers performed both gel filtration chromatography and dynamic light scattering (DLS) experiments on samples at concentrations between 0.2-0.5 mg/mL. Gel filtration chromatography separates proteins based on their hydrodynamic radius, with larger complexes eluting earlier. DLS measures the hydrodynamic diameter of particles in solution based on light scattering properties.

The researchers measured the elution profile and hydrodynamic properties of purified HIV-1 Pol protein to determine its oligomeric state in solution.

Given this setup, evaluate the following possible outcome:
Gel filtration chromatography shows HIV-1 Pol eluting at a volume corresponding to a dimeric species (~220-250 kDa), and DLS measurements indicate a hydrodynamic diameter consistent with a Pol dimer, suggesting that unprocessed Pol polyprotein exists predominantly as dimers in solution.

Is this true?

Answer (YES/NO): YES